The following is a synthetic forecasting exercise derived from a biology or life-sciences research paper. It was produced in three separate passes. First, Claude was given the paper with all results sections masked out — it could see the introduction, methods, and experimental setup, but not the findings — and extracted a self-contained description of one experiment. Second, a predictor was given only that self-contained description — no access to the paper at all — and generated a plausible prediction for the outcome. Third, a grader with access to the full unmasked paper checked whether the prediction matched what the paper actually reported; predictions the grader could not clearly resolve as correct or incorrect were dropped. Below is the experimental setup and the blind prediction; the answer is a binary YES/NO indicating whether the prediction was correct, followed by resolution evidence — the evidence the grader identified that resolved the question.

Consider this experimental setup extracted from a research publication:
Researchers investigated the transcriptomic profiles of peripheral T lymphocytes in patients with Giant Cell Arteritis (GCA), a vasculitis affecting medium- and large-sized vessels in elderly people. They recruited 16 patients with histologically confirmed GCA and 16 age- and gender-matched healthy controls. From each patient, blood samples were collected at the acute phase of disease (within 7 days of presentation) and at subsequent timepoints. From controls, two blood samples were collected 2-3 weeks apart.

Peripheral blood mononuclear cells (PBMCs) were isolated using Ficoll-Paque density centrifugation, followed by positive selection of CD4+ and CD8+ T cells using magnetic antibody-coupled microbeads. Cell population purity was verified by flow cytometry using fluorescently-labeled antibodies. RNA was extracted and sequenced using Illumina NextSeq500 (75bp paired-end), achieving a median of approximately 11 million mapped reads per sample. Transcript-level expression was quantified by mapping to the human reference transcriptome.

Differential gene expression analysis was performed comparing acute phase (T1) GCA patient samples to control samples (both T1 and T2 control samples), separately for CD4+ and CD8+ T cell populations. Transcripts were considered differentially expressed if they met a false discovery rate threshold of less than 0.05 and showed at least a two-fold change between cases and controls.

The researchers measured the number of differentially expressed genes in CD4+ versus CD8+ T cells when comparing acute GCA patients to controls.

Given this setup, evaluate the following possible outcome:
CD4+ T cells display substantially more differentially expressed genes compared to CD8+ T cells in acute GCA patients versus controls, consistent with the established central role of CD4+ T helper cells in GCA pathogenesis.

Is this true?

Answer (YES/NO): NO